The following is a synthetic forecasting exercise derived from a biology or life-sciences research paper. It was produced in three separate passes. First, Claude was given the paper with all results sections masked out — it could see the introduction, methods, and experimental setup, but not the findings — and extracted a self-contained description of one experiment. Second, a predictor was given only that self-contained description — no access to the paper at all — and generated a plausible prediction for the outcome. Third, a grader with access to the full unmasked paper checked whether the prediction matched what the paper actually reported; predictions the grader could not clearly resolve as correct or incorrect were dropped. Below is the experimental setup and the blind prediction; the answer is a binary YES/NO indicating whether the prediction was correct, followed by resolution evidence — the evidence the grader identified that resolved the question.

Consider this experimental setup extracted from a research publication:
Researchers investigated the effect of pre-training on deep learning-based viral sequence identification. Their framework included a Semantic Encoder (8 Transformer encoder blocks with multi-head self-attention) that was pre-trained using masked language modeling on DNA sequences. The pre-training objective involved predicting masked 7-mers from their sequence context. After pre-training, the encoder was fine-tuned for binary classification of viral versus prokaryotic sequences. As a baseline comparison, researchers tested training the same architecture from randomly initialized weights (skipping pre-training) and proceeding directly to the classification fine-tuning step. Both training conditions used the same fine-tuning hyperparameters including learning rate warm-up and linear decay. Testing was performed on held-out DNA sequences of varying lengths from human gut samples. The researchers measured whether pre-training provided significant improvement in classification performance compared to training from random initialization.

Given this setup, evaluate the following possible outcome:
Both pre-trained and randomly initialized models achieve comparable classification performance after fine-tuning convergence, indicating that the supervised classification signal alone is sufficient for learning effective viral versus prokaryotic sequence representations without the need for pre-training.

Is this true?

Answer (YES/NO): NO